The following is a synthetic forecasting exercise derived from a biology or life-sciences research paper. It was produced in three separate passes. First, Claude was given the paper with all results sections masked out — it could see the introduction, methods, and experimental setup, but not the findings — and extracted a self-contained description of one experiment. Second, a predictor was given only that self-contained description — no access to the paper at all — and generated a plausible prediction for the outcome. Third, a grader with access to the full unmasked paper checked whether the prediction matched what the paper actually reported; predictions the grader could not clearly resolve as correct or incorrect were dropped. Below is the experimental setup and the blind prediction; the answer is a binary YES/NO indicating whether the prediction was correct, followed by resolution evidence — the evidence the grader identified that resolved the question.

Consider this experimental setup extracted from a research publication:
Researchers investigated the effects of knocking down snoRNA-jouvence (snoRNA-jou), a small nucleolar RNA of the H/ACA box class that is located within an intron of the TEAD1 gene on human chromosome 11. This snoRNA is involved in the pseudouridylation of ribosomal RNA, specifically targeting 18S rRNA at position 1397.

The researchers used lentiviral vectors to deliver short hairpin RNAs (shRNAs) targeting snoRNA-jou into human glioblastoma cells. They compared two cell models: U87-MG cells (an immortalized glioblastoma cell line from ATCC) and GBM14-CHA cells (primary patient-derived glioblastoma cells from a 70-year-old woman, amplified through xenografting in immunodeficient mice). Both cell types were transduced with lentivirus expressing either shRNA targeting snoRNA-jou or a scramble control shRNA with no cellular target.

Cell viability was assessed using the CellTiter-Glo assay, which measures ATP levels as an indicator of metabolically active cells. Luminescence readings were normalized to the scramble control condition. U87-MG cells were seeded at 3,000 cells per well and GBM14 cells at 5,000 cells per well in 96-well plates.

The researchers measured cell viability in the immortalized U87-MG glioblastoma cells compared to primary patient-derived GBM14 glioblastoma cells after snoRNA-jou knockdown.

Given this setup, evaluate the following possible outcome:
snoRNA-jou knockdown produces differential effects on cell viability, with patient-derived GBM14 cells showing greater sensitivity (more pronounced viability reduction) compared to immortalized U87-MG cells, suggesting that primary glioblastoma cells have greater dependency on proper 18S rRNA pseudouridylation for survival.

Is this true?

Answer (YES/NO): NO